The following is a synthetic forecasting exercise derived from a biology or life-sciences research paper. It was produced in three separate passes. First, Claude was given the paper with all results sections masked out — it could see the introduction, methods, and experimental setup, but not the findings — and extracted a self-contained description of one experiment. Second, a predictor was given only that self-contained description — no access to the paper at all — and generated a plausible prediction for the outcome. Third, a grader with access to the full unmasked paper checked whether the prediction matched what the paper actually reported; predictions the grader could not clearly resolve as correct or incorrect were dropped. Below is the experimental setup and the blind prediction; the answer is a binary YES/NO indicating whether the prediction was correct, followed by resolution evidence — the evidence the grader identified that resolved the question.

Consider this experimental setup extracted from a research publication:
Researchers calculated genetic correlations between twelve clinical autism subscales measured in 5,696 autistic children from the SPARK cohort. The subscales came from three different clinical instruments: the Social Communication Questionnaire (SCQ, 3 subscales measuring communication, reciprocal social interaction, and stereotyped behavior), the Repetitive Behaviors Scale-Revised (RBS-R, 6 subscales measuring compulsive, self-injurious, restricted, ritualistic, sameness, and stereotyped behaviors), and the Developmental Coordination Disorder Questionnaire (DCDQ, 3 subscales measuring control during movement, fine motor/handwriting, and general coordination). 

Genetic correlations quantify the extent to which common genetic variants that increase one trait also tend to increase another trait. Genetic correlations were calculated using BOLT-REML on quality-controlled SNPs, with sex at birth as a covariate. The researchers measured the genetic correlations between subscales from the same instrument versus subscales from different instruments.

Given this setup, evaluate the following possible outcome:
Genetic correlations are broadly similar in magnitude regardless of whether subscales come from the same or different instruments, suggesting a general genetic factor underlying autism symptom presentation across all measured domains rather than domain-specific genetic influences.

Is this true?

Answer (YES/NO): NO